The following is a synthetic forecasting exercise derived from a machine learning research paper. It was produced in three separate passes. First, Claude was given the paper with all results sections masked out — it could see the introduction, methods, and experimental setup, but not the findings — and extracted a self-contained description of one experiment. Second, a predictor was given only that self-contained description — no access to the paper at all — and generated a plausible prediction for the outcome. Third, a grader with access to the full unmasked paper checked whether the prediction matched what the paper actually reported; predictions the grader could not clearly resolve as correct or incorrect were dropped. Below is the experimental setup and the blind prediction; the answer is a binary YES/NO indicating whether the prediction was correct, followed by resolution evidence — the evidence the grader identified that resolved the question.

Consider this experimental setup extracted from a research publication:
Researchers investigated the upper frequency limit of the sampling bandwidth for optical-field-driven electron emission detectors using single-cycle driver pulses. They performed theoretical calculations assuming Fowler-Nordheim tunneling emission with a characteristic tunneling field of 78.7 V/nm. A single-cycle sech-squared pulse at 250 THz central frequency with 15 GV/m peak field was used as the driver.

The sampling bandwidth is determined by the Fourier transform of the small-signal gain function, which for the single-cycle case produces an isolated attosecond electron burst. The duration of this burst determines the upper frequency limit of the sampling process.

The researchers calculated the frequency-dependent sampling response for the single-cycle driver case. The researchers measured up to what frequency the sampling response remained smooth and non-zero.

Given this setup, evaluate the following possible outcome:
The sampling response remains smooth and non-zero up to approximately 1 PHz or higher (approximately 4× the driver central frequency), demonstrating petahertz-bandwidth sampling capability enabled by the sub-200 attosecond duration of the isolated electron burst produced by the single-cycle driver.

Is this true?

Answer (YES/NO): YES